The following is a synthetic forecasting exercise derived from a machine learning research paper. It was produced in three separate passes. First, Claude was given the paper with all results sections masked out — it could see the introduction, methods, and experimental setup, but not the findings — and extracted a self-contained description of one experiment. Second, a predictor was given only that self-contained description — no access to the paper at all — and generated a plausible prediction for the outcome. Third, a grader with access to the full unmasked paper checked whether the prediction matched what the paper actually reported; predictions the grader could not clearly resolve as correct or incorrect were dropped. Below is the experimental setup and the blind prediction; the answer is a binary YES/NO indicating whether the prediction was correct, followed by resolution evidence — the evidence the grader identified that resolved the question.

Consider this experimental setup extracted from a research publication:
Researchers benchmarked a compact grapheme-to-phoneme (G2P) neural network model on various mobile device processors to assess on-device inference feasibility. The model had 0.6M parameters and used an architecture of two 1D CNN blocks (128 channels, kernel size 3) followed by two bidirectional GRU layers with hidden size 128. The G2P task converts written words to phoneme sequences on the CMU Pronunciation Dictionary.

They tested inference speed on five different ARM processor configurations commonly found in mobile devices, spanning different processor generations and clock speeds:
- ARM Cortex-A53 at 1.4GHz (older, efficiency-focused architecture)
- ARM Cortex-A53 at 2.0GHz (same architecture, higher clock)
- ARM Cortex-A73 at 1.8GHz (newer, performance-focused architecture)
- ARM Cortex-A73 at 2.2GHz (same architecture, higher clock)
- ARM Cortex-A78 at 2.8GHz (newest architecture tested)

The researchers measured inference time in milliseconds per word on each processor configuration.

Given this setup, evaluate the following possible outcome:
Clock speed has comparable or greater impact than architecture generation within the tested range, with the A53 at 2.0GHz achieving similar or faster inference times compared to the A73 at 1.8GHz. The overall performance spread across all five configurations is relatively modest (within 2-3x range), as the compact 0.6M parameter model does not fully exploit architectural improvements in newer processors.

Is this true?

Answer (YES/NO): NO